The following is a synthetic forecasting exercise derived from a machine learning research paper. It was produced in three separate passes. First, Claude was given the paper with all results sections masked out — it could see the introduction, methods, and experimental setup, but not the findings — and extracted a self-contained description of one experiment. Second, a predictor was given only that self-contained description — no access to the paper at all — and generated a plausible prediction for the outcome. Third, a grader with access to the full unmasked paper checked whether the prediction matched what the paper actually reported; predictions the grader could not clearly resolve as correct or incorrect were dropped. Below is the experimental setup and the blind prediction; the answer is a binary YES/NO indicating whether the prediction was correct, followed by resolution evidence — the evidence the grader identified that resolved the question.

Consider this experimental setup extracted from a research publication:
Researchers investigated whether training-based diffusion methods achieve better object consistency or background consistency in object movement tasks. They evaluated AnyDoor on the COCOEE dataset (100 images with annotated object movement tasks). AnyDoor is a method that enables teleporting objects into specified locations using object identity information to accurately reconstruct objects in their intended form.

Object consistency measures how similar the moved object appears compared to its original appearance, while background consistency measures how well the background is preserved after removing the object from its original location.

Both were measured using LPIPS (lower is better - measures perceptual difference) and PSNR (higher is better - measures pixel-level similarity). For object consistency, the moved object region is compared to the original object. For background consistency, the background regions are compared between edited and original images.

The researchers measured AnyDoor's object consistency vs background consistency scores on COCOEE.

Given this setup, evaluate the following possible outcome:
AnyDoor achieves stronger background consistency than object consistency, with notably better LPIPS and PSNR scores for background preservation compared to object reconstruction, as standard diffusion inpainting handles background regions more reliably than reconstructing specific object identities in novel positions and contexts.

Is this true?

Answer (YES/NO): NO